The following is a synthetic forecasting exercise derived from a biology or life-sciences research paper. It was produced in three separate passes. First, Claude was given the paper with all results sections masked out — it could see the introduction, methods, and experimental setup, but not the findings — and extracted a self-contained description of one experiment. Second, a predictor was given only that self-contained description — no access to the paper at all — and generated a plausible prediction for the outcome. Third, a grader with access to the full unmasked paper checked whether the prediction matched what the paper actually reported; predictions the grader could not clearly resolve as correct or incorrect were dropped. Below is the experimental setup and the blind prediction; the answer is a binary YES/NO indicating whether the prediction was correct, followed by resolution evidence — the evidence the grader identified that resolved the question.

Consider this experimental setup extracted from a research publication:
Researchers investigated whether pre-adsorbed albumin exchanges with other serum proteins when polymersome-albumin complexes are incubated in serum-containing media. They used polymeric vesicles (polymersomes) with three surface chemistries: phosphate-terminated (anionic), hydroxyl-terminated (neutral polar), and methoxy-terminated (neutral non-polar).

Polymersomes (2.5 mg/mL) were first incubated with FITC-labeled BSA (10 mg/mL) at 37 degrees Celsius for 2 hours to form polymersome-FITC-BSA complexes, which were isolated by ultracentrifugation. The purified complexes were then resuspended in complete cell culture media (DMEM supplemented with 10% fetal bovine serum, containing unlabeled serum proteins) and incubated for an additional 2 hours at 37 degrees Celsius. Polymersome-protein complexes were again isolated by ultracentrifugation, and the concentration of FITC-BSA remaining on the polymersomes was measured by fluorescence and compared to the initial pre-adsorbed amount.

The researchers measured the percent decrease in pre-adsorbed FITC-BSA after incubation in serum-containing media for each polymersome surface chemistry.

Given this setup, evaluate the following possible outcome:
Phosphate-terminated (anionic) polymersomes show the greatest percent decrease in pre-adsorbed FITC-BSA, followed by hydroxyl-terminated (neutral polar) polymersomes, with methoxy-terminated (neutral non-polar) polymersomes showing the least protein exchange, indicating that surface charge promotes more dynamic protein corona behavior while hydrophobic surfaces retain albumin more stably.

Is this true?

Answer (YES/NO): NO